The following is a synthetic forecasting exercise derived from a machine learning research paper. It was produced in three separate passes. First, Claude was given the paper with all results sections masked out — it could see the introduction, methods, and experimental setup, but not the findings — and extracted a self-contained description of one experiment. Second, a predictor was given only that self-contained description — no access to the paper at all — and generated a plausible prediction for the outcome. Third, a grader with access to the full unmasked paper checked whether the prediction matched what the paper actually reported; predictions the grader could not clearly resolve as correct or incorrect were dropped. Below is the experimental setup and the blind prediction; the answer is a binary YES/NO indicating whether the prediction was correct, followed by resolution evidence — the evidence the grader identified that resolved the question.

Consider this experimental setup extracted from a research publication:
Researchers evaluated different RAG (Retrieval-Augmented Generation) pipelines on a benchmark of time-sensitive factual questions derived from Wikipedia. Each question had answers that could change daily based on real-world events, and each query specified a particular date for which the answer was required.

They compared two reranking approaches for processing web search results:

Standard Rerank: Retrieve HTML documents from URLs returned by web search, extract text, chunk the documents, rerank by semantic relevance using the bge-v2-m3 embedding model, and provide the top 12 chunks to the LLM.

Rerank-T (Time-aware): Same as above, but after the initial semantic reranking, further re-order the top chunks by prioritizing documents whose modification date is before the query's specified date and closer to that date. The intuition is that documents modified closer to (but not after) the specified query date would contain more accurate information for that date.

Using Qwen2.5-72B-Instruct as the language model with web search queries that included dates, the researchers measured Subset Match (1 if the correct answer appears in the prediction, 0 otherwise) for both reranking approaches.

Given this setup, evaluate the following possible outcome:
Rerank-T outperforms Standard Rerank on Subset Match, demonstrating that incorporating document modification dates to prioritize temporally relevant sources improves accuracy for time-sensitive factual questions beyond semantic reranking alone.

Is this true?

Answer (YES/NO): NO